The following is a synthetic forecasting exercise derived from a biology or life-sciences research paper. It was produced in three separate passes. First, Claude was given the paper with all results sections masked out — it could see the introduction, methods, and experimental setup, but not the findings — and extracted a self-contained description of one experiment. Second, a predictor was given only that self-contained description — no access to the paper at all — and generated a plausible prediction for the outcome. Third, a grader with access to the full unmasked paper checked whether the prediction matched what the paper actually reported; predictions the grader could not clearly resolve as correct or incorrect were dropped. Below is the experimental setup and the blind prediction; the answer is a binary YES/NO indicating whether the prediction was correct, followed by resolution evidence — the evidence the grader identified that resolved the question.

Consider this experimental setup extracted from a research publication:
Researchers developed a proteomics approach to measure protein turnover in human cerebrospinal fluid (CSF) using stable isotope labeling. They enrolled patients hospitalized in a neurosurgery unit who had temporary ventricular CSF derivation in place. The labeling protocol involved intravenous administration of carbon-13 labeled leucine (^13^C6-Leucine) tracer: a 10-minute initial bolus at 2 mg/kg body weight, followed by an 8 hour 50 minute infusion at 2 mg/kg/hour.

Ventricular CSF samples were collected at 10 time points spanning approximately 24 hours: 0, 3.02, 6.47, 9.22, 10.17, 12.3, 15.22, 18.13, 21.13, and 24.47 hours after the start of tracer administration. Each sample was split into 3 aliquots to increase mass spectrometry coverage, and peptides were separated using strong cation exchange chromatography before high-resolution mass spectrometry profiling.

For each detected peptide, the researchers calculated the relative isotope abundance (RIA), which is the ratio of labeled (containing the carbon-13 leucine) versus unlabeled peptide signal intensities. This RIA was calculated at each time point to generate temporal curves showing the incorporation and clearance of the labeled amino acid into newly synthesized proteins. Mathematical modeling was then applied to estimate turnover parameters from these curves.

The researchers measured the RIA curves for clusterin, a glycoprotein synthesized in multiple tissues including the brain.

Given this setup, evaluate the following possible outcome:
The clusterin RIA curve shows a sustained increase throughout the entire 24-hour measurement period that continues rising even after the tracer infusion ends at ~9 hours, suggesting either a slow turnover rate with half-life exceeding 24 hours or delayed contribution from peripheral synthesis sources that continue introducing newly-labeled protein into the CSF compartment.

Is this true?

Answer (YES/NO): NO